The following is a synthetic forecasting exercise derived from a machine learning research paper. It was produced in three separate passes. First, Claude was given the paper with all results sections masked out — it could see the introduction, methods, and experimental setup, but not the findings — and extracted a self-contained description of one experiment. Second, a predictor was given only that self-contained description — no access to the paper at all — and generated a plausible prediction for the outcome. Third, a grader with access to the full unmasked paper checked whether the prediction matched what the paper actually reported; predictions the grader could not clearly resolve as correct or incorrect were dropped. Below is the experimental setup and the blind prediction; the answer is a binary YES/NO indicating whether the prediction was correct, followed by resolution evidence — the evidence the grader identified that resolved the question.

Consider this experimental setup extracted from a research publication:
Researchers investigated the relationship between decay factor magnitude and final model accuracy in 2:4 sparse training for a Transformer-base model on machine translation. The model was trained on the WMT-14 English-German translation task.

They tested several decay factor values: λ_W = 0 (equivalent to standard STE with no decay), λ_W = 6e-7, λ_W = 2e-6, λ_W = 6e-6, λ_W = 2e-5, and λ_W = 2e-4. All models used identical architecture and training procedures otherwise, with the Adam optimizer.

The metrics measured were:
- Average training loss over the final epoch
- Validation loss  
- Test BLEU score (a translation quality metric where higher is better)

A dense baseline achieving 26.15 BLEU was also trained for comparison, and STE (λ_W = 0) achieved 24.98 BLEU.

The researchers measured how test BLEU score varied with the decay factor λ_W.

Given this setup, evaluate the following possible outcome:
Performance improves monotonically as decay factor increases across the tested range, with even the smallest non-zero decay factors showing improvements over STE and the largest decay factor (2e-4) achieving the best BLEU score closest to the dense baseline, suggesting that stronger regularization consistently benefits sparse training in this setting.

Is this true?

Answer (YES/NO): NO